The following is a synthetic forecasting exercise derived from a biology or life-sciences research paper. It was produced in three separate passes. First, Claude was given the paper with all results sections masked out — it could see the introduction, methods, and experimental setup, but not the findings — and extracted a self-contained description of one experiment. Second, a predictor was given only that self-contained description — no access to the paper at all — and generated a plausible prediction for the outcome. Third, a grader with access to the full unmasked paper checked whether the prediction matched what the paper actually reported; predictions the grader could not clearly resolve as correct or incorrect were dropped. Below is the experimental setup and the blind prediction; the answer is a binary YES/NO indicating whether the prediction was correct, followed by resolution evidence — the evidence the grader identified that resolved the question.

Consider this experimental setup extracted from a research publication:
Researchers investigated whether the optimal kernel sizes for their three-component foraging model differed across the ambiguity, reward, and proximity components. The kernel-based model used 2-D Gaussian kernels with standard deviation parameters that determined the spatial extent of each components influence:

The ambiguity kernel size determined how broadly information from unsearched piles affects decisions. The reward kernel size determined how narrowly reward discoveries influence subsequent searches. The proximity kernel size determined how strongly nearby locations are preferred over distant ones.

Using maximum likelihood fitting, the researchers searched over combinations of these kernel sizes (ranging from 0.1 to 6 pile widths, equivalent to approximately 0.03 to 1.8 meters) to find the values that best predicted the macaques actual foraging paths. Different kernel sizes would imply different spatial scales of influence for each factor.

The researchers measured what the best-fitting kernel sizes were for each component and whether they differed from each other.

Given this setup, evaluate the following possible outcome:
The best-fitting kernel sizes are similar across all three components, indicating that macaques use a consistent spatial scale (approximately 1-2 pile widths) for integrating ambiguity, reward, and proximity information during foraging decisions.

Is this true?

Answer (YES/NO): NO